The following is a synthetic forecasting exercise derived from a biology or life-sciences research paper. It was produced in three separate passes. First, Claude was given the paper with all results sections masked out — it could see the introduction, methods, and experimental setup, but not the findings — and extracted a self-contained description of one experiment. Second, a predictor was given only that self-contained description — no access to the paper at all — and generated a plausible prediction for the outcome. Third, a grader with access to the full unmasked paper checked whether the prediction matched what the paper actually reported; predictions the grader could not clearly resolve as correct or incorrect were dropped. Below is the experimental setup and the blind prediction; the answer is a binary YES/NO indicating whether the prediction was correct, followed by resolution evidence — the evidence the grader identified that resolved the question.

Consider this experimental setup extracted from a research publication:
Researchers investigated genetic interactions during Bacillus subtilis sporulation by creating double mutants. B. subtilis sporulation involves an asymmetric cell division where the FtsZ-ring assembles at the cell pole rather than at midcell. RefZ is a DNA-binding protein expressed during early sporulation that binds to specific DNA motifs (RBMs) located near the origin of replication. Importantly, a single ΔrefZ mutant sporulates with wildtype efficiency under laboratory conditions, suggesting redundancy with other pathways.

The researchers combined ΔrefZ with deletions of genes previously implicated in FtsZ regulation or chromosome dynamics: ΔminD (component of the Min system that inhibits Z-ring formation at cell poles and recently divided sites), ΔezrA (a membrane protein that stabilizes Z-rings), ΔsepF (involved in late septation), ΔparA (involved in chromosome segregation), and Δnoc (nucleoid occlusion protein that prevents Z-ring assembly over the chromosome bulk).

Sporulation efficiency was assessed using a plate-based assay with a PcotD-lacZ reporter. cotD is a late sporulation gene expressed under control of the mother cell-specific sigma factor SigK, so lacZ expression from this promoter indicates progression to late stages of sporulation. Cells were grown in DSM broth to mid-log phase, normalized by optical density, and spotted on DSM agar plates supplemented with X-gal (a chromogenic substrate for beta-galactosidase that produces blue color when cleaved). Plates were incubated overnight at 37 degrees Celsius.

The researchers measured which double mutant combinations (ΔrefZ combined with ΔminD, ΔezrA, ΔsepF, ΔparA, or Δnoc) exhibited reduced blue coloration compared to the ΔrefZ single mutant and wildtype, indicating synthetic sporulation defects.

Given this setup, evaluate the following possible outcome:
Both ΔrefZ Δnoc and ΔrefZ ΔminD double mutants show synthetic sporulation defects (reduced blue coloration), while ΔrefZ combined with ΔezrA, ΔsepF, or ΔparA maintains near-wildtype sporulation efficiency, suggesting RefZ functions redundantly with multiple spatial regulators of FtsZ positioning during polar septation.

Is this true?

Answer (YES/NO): NO